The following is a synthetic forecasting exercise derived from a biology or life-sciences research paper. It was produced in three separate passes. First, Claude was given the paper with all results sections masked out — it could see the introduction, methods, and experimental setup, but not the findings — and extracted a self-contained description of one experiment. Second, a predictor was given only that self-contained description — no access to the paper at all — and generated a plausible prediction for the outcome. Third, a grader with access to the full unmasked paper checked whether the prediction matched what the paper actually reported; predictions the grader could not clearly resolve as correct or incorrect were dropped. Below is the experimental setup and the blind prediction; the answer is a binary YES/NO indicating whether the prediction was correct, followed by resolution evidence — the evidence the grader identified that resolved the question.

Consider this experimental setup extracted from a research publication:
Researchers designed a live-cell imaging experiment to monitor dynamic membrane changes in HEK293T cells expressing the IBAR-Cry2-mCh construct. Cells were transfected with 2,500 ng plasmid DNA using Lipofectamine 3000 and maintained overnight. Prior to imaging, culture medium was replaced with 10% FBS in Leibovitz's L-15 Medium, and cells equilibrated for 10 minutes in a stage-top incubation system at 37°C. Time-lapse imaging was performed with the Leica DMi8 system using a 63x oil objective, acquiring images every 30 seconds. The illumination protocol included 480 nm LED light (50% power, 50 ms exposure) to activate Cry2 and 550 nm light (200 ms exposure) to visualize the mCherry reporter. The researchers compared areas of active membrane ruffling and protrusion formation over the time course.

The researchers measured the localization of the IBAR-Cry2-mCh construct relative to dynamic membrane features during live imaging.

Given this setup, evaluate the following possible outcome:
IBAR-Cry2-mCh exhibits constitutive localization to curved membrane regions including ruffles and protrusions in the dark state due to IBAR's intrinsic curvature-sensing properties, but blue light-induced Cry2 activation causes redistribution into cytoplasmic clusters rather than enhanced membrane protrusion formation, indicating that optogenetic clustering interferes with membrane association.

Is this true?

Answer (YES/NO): NO